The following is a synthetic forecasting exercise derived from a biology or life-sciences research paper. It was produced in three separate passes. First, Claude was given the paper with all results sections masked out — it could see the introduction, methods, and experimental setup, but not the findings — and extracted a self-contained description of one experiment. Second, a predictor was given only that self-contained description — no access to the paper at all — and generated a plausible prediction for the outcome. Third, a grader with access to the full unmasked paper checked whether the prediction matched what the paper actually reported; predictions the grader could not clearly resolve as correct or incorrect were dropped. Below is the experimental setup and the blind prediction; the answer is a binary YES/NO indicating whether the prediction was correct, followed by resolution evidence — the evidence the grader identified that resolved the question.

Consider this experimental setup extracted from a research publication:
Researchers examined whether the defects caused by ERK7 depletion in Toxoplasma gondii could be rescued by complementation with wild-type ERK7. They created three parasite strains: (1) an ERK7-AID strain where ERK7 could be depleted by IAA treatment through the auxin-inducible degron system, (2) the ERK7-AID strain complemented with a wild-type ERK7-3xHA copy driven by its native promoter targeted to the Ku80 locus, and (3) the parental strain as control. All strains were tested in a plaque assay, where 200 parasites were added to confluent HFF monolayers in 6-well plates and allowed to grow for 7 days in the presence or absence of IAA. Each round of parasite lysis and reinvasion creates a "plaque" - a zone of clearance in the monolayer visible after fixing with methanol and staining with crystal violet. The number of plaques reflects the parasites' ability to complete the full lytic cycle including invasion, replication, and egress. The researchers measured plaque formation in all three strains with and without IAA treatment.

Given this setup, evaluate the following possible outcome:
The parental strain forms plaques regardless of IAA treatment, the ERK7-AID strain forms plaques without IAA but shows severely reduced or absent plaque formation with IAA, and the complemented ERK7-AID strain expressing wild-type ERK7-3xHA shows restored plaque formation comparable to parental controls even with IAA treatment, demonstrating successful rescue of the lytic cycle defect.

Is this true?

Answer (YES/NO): YES